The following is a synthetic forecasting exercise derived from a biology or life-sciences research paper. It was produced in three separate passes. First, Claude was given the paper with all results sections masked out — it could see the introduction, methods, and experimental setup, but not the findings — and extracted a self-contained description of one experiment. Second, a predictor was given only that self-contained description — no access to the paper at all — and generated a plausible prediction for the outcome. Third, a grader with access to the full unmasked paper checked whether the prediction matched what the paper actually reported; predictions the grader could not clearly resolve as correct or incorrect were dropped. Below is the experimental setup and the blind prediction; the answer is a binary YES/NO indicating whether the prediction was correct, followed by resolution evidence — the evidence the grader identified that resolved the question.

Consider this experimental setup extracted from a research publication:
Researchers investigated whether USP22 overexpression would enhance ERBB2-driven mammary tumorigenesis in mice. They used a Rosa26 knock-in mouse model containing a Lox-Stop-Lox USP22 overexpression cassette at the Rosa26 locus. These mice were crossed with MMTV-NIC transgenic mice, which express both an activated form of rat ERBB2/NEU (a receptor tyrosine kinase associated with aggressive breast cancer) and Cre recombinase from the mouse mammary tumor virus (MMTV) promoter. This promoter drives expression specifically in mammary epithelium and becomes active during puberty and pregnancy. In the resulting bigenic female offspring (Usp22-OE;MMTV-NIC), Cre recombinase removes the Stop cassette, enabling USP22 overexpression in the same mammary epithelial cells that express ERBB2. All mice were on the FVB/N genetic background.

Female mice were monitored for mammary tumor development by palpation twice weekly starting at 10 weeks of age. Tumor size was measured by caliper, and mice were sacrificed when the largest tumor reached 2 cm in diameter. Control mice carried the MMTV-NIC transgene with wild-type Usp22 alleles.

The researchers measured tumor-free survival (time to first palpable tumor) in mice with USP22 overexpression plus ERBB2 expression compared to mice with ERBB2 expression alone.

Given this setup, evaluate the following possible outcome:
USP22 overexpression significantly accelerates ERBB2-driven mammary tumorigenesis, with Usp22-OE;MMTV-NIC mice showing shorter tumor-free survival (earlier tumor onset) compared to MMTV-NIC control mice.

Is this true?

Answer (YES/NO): NO